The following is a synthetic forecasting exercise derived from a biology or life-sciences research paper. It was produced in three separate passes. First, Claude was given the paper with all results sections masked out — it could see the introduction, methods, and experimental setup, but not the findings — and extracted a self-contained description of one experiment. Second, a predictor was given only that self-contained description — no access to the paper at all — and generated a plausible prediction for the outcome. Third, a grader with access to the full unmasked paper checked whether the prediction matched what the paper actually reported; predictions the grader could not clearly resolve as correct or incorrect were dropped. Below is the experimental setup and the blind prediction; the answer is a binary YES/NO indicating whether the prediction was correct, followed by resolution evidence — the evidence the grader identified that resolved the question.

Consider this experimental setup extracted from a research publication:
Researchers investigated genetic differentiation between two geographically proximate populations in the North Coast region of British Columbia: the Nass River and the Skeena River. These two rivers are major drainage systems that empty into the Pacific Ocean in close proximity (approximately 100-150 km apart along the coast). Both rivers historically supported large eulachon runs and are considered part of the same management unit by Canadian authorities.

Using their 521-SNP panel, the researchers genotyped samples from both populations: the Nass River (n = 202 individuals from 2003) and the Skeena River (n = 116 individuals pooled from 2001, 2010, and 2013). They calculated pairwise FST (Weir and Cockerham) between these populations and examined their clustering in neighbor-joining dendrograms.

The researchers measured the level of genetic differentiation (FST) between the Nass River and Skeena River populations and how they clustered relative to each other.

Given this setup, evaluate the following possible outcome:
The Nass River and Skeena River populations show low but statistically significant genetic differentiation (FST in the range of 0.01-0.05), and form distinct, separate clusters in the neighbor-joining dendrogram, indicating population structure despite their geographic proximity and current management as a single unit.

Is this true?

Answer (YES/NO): NO